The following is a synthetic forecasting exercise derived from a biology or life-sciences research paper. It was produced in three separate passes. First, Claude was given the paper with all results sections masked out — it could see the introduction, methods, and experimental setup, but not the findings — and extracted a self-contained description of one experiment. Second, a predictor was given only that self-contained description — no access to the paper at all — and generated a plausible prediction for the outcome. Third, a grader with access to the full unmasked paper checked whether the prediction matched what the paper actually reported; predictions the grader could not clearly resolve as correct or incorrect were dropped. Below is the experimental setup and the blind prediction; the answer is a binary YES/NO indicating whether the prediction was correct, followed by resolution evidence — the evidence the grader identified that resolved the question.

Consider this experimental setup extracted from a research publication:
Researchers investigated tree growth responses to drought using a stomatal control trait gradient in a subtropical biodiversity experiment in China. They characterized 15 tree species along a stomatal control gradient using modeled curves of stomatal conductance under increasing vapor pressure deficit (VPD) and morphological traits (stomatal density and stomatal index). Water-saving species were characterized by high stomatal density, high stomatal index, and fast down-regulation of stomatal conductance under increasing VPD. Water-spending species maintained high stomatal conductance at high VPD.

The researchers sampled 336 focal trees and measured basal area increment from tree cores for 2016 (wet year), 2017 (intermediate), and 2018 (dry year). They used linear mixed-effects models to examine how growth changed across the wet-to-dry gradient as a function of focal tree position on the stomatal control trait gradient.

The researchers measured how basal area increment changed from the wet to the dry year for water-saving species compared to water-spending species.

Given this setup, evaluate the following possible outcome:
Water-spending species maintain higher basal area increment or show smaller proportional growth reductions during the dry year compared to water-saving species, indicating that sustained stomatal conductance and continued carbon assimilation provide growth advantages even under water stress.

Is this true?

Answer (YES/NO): NO